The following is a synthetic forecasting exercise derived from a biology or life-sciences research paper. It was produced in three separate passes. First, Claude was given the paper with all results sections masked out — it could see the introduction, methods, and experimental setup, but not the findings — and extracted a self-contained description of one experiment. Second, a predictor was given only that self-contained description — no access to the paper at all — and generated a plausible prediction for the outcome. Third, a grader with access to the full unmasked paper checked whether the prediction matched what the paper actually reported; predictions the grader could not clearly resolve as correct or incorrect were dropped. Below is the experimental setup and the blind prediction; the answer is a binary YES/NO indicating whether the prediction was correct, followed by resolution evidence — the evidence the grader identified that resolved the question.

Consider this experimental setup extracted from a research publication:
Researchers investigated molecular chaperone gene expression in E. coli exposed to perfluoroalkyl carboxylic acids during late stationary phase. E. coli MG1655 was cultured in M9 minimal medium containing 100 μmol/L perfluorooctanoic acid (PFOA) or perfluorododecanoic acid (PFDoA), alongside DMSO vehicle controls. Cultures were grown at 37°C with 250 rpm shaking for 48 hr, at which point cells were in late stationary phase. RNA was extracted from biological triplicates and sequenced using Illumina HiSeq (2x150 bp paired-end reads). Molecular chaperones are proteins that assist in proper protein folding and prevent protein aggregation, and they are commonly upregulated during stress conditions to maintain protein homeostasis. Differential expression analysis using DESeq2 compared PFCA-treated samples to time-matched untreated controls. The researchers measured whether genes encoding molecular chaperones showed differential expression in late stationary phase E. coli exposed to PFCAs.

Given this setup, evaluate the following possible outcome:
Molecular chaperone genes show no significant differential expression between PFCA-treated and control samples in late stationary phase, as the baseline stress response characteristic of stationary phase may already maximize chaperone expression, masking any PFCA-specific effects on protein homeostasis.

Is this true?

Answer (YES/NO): NO